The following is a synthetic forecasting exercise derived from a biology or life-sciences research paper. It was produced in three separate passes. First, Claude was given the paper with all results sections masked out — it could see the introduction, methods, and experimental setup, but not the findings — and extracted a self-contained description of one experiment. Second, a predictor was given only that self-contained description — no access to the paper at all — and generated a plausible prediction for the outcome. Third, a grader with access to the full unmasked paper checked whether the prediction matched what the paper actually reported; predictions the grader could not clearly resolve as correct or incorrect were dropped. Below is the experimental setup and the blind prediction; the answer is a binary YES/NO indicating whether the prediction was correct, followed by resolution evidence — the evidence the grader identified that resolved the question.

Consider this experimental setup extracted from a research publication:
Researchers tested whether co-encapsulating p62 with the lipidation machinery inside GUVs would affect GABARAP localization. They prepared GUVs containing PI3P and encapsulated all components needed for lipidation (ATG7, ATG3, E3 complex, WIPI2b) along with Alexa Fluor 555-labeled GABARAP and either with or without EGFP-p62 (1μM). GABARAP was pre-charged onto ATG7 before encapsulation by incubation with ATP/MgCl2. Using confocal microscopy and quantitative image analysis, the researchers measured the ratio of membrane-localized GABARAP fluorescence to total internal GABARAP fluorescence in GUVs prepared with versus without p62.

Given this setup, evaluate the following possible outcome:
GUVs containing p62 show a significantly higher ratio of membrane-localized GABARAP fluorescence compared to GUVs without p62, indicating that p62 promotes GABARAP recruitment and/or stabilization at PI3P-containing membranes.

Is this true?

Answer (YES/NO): NO